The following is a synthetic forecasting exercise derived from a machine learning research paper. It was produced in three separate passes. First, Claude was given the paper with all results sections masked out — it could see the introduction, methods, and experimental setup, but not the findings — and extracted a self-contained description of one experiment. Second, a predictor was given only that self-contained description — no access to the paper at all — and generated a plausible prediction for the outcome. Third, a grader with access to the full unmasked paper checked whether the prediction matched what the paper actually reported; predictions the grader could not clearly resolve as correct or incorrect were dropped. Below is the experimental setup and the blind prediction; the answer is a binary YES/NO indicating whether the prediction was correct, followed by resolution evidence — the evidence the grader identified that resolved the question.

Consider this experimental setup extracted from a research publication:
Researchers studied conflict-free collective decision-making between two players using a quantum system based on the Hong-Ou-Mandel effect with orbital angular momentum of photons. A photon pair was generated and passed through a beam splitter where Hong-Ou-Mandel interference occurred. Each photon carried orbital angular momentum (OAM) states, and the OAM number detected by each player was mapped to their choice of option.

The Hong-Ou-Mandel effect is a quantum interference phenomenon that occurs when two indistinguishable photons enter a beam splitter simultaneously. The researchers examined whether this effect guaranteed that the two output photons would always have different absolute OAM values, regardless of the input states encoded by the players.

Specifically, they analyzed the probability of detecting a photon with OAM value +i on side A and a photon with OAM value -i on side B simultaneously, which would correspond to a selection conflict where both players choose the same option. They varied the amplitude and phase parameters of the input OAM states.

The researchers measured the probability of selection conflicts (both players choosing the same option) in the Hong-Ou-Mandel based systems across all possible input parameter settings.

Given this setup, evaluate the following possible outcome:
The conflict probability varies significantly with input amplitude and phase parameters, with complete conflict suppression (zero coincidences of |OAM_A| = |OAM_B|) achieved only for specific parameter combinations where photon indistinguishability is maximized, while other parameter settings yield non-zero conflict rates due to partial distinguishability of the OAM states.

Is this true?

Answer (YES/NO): NO